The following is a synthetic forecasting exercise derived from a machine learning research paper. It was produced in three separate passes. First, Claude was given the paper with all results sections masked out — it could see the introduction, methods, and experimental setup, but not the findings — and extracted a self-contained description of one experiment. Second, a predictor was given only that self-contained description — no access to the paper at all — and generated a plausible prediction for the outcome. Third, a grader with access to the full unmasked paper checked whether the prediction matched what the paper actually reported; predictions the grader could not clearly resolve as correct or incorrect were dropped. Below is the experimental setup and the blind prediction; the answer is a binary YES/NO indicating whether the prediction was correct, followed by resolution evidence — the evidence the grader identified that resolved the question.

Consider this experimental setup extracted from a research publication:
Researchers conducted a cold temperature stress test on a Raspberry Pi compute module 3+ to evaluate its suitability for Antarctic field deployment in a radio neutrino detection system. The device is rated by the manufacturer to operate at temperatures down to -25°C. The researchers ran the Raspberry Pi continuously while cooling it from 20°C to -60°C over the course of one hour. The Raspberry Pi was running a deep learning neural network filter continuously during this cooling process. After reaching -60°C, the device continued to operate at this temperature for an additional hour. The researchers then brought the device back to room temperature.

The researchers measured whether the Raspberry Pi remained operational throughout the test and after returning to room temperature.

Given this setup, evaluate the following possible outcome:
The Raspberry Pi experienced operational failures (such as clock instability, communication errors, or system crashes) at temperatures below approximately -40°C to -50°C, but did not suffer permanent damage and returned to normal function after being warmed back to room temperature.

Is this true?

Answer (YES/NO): NO